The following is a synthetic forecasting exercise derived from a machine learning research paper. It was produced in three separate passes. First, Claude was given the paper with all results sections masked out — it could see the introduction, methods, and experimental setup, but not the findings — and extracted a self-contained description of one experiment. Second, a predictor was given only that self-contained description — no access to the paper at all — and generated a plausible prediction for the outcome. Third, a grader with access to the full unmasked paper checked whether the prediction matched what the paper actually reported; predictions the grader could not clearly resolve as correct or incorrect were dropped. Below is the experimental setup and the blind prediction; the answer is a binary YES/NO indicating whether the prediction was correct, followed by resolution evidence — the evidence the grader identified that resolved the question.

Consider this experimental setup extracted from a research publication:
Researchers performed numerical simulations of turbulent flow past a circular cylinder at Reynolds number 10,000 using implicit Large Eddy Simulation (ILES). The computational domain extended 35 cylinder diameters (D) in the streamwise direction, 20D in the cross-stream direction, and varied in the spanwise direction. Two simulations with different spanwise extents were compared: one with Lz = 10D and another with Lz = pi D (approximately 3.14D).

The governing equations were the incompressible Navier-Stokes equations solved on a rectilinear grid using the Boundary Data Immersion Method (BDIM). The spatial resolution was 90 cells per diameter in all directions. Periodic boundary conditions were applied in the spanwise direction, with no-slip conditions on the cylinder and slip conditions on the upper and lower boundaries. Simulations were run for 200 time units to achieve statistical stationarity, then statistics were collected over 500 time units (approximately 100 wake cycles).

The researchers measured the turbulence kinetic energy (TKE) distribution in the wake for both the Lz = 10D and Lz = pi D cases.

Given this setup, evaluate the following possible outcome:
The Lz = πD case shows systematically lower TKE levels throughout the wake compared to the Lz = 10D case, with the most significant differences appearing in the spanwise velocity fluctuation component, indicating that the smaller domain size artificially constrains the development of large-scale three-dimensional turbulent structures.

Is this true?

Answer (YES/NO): NO